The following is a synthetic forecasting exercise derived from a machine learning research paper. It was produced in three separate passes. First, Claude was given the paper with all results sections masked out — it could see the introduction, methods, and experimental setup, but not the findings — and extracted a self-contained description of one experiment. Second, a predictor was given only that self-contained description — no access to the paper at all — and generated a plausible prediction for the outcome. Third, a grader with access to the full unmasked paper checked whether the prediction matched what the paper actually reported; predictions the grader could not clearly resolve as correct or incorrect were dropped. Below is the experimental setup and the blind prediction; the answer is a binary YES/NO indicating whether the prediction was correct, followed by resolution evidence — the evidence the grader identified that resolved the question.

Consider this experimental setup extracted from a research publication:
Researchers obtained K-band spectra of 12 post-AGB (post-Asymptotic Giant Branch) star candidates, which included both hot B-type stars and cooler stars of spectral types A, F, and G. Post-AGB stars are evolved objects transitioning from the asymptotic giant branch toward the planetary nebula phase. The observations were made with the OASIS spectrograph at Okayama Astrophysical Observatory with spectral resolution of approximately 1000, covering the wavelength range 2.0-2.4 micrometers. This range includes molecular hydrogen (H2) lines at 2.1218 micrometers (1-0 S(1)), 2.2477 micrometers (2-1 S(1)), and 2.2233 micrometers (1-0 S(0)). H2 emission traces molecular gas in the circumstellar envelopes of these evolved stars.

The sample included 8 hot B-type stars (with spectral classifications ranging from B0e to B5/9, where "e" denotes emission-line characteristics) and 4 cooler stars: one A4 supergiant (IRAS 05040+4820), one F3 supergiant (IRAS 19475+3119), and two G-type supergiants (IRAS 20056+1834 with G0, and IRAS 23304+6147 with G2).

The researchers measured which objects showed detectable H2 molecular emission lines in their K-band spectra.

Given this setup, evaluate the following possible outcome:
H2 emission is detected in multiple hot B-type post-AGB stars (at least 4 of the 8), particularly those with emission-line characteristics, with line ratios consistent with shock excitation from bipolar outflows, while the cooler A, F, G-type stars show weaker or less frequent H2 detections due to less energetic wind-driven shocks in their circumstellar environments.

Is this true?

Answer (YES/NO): NO